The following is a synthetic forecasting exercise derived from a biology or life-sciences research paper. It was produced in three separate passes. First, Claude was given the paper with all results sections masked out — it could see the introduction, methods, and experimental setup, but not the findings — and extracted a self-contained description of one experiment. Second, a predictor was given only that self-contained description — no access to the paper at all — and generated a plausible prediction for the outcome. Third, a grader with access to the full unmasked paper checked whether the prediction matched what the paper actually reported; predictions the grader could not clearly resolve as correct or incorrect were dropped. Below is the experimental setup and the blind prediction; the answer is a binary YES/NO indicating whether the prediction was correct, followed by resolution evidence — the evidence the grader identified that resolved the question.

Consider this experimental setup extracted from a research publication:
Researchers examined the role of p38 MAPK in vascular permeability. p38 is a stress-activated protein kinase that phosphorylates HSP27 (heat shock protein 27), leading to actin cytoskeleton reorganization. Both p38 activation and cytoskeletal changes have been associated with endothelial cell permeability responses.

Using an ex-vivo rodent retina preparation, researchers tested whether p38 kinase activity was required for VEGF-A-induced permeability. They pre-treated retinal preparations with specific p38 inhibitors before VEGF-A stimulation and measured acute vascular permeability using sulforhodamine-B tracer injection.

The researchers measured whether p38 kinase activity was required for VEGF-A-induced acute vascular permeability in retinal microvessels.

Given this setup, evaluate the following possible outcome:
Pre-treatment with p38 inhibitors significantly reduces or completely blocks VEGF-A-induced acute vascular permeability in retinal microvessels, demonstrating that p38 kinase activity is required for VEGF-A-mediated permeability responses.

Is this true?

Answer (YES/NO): YES